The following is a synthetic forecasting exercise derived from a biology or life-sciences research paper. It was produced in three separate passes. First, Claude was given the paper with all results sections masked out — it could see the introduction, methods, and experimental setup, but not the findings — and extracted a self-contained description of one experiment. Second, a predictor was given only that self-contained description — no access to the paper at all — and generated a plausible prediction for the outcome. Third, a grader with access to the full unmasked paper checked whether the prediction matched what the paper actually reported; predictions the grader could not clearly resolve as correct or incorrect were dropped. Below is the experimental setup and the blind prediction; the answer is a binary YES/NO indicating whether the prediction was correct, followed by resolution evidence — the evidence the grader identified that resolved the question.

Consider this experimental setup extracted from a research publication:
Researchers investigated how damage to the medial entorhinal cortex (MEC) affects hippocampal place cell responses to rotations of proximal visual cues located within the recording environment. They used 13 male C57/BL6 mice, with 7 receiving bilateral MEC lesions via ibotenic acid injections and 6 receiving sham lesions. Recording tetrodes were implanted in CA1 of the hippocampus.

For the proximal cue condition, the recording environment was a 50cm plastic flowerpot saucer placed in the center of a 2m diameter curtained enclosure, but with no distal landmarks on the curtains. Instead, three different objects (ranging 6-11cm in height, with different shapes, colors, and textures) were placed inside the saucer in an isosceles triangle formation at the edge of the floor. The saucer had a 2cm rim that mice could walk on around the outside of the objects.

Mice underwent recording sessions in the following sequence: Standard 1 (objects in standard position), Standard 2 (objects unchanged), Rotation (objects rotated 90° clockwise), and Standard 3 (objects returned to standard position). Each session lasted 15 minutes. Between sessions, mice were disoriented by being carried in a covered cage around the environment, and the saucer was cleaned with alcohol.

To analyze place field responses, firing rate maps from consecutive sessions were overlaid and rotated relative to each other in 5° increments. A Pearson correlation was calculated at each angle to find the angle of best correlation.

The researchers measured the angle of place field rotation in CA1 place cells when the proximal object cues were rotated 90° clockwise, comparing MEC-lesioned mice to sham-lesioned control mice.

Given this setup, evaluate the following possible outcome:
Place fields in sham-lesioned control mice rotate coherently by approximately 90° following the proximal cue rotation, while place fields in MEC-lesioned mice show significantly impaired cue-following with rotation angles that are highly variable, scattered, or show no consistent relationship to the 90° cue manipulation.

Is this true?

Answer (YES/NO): NO